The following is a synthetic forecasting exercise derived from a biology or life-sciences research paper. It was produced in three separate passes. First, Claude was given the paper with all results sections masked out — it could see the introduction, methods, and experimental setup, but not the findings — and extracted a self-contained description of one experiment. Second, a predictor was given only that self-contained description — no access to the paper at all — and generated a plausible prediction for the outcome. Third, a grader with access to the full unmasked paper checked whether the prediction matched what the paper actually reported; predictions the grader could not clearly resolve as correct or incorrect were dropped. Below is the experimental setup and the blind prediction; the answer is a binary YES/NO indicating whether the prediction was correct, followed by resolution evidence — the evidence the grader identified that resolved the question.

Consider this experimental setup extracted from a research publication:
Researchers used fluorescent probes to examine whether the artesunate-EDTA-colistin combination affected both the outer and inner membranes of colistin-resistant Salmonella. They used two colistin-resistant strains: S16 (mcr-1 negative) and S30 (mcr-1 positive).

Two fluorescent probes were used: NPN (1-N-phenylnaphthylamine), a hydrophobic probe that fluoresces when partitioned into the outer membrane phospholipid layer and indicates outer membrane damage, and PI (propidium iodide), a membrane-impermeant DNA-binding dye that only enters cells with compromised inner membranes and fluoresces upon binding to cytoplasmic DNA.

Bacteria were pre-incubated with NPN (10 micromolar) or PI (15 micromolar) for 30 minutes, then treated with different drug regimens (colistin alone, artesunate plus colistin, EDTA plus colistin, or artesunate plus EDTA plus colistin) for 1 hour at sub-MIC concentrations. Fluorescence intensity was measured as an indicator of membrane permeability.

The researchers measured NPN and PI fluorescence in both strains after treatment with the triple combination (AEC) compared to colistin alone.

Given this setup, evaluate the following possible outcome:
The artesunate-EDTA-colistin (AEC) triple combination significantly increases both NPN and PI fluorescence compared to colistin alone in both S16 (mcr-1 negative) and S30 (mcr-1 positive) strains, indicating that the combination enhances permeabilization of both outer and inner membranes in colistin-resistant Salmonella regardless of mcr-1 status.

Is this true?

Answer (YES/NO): YES